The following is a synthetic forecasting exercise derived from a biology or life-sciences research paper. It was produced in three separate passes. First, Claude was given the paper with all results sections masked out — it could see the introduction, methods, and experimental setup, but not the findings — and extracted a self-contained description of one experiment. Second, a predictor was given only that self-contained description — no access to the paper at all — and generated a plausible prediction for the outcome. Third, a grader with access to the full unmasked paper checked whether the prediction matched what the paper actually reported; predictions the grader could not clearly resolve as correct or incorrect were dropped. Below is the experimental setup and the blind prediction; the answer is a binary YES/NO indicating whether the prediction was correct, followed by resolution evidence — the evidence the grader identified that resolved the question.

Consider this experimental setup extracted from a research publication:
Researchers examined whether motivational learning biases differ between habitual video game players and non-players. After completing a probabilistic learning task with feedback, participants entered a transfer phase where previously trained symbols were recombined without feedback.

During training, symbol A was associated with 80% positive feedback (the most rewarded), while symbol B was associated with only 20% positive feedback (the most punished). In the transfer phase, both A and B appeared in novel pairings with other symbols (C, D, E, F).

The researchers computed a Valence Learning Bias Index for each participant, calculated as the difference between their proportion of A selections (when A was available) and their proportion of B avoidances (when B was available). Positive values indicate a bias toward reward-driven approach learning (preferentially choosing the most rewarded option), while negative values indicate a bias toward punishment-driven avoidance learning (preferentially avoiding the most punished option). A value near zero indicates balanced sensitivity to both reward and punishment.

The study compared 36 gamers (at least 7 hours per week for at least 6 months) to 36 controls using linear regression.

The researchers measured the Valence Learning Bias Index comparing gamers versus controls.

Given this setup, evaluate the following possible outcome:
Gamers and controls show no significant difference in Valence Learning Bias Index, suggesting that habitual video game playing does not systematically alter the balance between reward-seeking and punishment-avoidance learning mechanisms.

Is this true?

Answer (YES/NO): YES